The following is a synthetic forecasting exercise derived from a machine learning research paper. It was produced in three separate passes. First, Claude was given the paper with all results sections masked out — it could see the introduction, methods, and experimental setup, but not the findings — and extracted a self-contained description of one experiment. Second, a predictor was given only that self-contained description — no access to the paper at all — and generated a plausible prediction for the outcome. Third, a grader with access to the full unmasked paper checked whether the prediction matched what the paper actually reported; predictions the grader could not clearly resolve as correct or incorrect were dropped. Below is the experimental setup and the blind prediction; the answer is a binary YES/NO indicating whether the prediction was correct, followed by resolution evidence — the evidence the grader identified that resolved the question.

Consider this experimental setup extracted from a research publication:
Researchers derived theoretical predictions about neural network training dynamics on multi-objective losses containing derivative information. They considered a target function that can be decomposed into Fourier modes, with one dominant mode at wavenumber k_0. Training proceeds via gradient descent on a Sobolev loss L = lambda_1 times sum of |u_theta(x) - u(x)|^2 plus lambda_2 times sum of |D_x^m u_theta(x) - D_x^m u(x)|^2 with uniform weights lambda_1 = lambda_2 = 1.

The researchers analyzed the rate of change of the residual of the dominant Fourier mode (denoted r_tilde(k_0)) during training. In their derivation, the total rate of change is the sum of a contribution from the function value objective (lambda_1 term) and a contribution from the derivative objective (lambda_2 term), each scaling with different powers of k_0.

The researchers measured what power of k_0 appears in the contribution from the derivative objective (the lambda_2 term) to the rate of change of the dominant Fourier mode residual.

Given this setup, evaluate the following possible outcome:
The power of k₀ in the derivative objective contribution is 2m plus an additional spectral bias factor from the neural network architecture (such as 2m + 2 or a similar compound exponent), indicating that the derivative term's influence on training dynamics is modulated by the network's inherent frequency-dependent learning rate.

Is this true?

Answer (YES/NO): NO